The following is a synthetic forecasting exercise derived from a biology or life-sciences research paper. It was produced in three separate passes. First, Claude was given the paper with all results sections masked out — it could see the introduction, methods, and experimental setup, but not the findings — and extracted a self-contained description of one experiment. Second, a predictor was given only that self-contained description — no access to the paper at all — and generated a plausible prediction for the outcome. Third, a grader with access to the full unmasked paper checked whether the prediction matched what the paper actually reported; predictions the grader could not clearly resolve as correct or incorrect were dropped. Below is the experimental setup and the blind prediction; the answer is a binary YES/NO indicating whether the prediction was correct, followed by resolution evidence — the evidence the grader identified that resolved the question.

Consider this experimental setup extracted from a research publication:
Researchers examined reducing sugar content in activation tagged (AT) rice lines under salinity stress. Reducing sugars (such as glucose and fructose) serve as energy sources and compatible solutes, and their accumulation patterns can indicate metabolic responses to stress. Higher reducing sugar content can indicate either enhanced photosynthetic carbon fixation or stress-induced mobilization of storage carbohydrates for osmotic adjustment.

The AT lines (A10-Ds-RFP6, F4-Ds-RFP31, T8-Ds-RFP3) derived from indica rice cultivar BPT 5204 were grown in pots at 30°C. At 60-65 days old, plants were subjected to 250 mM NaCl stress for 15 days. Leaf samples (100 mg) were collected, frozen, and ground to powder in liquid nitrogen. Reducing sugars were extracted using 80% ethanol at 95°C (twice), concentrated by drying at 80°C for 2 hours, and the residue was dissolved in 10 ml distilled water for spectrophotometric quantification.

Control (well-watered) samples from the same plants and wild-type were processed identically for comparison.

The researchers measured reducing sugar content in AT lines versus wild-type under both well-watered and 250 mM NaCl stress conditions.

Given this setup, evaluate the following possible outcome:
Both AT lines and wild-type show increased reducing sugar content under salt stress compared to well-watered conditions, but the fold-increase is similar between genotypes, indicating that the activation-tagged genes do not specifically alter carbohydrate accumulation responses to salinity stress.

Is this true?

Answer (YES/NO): NO